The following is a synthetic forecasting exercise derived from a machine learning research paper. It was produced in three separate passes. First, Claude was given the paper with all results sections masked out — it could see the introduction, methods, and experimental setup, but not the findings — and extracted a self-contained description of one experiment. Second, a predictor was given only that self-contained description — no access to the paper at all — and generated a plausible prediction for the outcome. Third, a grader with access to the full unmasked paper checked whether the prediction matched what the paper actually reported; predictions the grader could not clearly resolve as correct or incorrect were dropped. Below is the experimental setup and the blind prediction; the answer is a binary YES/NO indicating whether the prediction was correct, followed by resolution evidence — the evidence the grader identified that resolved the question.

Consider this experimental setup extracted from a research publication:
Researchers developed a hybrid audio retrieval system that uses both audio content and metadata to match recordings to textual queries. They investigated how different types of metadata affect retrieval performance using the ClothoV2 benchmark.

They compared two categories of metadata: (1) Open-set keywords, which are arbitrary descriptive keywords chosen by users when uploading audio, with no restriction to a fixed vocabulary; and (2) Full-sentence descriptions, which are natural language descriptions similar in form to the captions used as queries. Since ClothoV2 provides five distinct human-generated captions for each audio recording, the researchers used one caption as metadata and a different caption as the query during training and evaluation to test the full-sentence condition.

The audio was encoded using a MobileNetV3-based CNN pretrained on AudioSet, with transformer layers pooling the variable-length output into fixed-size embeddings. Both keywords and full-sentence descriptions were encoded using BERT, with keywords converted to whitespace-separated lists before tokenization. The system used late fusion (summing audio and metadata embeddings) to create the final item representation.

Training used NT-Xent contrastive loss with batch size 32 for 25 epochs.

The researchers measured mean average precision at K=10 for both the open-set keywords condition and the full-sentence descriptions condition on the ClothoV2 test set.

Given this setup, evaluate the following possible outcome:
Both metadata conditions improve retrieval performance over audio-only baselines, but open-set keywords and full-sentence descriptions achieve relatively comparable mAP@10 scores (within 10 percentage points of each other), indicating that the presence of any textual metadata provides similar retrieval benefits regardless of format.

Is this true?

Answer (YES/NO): NO